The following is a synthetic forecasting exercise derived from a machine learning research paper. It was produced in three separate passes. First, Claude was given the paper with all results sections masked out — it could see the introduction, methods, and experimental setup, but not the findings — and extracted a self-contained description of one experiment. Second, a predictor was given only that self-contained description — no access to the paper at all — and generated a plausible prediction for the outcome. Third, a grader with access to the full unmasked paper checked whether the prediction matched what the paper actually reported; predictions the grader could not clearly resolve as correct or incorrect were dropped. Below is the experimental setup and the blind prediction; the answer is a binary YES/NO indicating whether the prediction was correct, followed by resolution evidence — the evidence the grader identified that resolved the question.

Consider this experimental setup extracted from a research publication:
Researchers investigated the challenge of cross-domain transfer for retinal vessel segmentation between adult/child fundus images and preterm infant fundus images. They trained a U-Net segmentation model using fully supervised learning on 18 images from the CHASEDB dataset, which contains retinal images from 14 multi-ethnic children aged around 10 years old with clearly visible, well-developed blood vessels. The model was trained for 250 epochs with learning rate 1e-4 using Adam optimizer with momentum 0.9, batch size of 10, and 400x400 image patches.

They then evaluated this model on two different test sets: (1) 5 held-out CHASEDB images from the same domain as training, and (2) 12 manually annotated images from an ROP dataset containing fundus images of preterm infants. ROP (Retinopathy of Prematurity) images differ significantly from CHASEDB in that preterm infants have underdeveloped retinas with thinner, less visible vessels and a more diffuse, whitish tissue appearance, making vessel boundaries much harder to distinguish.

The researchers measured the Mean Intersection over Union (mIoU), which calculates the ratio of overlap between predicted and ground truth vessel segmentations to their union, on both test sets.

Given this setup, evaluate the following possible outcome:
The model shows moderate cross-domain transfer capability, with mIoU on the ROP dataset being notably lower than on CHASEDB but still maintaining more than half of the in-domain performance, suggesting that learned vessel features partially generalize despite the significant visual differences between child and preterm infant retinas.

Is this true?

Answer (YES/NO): NO